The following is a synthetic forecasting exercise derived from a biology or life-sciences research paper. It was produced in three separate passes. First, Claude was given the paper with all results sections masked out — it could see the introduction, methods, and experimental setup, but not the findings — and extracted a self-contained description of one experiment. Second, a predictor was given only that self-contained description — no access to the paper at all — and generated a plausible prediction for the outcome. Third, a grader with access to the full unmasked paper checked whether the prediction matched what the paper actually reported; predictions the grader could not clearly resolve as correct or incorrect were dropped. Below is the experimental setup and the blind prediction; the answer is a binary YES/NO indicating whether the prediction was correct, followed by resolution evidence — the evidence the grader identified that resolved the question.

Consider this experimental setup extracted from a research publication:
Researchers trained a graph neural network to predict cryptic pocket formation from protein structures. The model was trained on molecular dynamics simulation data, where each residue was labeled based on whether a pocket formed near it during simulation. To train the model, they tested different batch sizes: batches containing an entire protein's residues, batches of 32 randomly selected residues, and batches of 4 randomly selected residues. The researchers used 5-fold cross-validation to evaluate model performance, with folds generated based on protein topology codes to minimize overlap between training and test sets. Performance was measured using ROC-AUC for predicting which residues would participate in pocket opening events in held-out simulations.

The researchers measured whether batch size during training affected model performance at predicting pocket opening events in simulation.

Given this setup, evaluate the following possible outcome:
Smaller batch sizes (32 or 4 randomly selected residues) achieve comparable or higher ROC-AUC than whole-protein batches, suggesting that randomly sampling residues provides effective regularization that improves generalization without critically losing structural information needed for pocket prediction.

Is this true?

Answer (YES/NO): YES